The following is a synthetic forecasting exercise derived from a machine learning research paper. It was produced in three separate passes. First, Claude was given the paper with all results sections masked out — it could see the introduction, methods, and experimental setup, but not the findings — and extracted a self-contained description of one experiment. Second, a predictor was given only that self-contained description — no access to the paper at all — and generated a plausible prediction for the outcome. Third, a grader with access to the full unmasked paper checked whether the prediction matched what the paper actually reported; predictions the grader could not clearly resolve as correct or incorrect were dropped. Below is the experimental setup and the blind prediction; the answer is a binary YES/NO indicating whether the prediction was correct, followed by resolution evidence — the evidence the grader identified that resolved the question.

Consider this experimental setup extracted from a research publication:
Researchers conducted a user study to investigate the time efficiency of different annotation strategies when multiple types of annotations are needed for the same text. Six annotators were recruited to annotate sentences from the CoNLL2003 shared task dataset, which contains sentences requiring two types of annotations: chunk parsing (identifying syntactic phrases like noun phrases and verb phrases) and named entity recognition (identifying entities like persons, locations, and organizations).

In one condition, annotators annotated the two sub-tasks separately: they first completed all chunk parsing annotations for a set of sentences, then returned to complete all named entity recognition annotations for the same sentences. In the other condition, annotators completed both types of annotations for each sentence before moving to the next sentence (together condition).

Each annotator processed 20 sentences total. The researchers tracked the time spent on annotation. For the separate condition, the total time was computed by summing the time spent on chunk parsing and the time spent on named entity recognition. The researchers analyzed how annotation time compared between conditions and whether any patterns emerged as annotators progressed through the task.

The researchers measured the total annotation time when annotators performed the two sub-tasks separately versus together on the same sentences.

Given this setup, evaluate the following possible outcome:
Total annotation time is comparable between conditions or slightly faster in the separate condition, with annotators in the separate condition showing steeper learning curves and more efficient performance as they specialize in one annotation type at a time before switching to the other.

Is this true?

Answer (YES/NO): NO